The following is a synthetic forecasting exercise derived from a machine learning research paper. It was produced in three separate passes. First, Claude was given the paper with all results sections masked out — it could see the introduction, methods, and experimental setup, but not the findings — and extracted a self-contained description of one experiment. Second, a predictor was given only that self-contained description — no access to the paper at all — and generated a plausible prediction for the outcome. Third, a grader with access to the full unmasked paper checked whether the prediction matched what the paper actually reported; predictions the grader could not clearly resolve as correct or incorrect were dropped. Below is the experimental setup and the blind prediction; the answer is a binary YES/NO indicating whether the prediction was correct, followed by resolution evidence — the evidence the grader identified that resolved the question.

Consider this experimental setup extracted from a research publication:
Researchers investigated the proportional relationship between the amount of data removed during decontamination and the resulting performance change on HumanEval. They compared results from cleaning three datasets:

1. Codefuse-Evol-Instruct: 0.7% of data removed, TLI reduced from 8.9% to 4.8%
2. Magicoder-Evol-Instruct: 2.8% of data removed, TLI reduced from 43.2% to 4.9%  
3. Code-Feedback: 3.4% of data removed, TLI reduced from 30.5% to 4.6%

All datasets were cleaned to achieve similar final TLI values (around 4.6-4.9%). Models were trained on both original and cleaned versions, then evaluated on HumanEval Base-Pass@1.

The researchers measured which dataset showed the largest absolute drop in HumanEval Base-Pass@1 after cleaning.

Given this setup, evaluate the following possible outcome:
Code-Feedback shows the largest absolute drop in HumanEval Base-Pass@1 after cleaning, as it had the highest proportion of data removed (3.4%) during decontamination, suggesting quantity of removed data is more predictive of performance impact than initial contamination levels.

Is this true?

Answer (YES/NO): YES